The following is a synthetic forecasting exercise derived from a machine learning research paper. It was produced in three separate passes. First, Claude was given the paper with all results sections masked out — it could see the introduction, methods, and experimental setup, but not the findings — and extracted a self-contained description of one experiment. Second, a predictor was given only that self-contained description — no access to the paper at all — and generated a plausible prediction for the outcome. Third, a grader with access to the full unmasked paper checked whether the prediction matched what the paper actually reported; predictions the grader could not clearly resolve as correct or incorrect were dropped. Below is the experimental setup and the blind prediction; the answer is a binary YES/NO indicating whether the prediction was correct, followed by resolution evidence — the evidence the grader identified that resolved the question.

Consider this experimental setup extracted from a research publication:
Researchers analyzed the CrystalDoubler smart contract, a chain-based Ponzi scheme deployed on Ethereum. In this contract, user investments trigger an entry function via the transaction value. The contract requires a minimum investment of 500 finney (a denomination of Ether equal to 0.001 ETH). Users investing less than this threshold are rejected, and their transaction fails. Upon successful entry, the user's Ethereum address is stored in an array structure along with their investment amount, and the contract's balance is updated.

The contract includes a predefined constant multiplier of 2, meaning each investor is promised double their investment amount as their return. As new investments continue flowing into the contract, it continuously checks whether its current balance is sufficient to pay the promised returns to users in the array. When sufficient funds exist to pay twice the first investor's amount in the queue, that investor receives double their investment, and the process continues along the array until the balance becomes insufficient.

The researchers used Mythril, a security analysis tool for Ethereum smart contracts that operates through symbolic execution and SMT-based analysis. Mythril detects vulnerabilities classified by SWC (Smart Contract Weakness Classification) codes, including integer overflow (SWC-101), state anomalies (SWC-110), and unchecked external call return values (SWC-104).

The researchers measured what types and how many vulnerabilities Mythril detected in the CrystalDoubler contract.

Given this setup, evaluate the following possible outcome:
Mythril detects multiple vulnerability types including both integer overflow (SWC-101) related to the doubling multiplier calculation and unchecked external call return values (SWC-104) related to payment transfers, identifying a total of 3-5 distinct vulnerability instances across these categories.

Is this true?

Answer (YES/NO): NO